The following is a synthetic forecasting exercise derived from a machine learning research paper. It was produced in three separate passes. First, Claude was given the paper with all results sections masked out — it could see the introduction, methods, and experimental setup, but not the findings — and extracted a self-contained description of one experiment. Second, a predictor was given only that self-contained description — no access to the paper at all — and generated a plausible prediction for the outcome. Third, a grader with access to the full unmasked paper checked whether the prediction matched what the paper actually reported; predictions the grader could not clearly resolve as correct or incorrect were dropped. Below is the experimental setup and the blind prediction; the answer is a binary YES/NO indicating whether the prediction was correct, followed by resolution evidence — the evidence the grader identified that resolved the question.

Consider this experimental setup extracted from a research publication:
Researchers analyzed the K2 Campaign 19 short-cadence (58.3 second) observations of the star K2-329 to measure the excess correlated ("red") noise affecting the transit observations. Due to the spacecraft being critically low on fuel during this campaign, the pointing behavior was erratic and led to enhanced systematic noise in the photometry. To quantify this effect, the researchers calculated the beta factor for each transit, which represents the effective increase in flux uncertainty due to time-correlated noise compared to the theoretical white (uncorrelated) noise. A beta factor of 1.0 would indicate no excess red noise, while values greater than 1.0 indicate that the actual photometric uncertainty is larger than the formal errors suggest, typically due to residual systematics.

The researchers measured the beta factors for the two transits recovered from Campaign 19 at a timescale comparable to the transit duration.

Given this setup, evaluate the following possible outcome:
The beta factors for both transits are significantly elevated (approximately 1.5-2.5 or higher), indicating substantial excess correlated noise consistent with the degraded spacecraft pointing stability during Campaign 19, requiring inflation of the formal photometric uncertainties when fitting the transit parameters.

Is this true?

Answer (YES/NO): NO